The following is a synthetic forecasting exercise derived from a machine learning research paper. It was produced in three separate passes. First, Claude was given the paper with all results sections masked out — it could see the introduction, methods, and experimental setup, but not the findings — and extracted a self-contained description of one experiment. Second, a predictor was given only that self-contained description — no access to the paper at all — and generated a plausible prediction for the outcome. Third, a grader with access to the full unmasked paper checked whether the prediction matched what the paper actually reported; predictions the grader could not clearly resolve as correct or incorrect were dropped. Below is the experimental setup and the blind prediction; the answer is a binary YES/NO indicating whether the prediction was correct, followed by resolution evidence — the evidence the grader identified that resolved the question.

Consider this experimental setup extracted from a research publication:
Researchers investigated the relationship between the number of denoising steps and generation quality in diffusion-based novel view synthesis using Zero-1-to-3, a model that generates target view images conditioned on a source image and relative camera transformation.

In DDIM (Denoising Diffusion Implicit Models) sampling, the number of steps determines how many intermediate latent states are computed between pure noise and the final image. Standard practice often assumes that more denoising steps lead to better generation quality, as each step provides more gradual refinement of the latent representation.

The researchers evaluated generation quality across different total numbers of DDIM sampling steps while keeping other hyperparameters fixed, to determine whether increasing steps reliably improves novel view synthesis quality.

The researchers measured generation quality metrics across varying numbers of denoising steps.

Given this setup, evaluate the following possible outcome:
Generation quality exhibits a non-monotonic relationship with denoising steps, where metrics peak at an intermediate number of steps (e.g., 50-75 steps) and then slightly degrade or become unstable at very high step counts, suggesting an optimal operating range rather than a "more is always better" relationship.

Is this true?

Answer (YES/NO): NO